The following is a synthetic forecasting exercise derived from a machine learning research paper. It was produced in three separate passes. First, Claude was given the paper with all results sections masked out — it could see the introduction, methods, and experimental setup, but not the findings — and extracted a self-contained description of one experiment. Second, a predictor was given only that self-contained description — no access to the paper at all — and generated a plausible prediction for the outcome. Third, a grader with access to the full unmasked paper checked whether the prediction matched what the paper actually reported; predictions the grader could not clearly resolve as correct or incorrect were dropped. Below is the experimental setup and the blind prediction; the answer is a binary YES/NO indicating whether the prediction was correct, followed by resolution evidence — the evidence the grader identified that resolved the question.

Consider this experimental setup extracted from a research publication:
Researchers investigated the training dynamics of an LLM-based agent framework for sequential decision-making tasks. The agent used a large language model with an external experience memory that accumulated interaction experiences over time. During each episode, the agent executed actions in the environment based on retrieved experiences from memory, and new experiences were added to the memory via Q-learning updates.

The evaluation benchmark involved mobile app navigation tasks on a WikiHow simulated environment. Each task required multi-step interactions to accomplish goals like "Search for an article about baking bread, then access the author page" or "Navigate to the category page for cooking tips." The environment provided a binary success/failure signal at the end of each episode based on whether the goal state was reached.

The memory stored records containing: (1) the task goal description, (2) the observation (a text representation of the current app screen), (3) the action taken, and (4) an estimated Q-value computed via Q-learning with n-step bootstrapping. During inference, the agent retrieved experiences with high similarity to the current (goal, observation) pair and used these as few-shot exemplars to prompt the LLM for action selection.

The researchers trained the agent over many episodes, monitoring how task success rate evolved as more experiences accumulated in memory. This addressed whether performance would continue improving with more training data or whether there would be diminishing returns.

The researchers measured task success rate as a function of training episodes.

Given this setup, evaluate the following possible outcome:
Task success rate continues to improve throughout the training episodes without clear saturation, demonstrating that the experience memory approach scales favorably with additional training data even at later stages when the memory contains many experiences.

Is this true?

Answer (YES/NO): NO